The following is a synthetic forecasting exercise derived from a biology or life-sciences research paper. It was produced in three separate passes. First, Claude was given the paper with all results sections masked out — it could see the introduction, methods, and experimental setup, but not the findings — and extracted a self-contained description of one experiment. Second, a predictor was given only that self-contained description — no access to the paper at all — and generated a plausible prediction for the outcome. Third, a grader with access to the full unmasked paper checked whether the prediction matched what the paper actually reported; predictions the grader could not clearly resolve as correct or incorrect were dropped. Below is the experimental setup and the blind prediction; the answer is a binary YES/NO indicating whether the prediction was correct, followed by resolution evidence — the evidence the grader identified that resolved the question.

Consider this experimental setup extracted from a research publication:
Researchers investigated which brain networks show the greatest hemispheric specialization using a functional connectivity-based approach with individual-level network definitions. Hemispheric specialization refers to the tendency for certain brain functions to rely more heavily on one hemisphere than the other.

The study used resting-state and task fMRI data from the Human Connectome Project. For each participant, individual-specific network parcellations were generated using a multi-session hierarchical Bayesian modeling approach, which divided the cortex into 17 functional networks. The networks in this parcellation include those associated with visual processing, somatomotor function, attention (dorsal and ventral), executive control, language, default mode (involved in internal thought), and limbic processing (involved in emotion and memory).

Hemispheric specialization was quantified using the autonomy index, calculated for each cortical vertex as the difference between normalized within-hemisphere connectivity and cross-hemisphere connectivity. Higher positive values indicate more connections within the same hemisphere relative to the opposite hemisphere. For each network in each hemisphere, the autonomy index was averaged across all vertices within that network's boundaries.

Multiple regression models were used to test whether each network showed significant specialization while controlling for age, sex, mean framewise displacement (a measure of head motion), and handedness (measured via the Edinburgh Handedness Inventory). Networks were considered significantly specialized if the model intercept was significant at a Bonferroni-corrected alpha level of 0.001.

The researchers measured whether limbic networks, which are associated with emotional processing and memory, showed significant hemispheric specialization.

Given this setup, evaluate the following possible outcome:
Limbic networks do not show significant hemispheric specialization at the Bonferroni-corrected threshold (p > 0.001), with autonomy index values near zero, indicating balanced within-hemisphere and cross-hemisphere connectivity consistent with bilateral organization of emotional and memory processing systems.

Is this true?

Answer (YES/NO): NO